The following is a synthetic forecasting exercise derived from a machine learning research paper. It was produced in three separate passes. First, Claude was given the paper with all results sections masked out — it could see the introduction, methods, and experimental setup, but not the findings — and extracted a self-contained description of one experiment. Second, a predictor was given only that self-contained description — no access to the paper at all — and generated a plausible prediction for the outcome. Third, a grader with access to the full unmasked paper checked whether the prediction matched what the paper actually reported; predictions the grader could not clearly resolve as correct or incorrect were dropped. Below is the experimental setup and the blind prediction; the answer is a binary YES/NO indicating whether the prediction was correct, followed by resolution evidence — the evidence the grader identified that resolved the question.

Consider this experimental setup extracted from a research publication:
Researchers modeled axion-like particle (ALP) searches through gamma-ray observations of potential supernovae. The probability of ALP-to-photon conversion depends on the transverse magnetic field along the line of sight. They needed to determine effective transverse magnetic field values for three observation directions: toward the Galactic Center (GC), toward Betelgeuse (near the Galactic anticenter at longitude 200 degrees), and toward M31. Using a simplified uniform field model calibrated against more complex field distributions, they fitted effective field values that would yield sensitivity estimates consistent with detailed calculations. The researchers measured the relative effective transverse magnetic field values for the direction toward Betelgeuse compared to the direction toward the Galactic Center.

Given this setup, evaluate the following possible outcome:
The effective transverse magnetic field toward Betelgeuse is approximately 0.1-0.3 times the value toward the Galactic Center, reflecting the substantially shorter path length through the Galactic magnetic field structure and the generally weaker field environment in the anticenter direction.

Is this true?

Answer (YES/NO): NO